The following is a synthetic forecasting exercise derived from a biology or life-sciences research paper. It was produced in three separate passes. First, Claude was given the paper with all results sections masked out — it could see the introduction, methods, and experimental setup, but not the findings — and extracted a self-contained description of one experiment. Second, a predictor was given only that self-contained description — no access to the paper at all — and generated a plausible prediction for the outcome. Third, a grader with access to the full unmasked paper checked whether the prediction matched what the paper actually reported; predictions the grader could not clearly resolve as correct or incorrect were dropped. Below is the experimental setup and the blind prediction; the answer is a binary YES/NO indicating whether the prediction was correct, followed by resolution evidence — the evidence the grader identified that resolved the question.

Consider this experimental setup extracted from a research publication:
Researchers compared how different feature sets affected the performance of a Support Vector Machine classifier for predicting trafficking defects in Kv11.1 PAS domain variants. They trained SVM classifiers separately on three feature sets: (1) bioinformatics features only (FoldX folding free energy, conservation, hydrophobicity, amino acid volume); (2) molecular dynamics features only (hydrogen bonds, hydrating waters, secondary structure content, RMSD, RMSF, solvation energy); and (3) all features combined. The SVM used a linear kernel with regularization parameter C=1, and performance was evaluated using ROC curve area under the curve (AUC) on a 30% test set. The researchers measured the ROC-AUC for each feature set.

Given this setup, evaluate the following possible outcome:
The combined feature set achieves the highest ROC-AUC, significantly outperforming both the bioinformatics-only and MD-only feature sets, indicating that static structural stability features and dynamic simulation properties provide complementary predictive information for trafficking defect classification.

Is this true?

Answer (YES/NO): NO